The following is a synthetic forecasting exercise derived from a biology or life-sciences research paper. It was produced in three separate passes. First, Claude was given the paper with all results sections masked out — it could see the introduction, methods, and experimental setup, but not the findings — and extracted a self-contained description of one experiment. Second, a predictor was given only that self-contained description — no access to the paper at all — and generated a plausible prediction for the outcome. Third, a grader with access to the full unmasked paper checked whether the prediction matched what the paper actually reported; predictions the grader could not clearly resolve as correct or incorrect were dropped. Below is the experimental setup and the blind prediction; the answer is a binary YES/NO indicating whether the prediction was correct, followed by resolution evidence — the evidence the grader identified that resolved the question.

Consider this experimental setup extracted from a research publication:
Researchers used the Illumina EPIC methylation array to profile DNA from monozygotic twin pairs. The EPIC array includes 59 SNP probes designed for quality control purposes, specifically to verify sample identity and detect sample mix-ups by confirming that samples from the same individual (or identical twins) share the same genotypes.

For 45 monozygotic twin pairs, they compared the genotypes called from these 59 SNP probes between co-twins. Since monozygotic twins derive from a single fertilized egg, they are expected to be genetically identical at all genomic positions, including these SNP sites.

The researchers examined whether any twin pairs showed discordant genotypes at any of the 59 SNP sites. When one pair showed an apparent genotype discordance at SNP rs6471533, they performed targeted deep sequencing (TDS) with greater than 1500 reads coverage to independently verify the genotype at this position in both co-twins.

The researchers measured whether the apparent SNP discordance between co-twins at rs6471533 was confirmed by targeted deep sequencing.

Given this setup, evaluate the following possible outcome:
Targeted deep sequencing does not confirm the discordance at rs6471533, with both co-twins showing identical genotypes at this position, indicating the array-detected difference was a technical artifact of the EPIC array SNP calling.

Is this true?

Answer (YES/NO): YES